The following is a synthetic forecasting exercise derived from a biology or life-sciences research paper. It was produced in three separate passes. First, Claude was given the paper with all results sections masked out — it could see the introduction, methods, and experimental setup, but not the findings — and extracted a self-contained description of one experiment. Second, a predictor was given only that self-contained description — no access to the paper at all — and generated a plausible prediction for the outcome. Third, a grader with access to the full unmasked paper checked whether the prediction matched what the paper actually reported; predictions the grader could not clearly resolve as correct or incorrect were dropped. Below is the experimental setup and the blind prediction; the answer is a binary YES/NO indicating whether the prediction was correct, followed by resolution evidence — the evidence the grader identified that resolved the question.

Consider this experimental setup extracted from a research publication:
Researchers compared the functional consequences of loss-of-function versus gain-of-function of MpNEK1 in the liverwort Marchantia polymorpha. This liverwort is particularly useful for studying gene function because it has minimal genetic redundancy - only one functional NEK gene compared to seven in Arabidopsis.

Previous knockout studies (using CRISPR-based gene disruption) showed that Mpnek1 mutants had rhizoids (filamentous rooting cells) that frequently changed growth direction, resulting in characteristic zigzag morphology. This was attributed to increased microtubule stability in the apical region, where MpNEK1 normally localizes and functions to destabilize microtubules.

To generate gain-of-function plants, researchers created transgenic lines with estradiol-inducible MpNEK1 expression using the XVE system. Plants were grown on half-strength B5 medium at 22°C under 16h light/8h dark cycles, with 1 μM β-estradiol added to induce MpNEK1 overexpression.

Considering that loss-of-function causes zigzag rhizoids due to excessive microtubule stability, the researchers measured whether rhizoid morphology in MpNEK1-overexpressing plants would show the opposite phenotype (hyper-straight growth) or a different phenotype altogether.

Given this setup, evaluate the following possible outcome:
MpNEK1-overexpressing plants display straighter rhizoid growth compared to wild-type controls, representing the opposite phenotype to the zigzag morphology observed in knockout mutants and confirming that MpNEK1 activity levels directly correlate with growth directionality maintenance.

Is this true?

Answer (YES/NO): NO